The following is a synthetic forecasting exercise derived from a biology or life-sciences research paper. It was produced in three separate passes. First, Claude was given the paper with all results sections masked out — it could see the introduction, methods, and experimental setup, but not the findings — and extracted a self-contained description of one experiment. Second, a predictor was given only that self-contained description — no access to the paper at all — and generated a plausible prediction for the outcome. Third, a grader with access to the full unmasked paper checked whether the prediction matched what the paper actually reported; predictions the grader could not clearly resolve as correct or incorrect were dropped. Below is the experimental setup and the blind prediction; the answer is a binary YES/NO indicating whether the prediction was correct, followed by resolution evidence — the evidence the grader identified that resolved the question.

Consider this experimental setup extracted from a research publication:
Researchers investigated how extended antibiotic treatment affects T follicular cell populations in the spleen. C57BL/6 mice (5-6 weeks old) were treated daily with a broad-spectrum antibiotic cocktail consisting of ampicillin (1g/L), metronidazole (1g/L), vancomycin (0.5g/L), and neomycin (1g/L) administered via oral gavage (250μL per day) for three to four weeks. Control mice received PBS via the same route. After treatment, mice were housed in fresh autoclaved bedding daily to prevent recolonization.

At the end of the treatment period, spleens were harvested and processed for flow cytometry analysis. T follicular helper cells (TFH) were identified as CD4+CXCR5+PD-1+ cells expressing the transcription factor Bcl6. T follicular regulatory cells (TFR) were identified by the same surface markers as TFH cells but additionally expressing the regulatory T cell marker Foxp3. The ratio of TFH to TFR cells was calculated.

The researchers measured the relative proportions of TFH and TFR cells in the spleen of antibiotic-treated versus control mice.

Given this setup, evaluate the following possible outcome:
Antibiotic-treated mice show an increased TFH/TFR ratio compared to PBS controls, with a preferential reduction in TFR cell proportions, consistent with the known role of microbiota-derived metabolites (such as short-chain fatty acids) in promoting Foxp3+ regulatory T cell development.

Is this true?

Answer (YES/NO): YES